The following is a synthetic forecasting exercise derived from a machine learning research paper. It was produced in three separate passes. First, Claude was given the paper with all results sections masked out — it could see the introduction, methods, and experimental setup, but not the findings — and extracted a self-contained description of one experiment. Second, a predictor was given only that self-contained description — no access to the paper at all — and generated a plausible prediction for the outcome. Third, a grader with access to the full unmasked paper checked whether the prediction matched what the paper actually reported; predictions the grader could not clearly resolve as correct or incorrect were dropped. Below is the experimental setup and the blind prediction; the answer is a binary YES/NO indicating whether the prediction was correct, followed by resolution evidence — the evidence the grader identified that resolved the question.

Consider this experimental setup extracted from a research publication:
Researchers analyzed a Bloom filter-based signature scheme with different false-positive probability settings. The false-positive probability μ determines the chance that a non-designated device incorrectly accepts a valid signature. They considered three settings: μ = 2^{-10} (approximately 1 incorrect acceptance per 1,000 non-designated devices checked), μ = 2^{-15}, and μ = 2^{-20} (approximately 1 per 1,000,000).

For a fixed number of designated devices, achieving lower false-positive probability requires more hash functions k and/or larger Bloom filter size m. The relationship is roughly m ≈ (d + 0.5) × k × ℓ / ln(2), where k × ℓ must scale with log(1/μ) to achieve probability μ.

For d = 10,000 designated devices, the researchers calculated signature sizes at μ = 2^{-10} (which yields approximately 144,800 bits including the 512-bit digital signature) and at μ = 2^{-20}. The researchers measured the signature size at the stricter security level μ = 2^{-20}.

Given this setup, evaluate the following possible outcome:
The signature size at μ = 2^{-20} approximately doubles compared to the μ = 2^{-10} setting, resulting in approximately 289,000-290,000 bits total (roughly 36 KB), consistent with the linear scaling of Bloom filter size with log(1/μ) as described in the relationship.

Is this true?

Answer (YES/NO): YES